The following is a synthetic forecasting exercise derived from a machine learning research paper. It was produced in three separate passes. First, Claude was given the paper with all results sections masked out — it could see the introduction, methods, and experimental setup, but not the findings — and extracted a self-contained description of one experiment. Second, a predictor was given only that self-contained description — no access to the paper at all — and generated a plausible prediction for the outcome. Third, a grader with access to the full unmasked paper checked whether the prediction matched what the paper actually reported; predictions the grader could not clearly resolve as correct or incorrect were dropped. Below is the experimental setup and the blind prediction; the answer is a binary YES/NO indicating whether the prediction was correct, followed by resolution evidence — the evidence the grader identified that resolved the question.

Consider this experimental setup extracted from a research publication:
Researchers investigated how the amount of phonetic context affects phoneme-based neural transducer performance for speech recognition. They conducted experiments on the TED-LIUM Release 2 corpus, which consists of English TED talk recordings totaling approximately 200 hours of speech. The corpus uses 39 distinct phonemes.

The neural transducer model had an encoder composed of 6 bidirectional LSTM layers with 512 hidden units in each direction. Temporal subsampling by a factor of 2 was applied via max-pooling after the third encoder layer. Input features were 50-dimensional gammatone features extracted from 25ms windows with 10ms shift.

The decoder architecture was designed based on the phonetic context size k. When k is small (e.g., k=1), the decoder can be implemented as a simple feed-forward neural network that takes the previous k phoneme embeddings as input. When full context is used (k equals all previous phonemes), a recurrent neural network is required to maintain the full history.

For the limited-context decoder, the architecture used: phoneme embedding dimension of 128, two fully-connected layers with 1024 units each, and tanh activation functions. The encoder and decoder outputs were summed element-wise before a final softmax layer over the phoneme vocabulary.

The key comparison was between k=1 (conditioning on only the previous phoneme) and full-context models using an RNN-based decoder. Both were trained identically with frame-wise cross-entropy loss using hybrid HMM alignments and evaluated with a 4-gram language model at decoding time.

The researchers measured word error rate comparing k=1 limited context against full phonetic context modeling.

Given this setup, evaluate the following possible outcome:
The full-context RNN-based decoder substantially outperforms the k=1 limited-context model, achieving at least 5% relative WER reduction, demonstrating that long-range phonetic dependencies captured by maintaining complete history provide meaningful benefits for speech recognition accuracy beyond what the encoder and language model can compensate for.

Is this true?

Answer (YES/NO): NO